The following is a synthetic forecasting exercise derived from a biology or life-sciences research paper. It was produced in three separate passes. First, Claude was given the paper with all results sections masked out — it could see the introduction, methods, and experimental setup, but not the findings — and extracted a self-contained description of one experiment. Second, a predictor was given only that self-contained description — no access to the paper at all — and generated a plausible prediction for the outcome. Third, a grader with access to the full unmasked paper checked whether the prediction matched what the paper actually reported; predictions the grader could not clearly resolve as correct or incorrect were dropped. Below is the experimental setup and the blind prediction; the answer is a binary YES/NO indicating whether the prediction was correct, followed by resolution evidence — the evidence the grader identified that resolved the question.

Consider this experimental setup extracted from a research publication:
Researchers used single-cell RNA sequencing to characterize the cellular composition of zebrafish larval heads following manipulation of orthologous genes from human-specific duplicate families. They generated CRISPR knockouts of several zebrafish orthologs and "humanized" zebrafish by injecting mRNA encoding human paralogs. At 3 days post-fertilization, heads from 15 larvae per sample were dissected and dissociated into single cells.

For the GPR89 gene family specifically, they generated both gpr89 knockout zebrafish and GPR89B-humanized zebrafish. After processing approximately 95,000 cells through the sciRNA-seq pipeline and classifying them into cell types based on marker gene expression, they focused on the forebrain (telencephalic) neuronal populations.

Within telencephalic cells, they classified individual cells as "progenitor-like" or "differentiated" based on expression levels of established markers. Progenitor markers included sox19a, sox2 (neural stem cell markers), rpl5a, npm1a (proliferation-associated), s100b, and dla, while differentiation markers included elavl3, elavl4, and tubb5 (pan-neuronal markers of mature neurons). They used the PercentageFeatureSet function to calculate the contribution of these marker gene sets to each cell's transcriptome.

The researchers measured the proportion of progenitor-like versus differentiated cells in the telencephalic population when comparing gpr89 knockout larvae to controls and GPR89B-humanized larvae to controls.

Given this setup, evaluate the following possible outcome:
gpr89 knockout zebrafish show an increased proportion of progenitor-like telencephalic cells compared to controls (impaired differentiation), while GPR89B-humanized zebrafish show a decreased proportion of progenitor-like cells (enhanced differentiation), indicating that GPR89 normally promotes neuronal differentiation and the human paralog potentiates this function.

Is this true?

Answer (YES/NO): NO